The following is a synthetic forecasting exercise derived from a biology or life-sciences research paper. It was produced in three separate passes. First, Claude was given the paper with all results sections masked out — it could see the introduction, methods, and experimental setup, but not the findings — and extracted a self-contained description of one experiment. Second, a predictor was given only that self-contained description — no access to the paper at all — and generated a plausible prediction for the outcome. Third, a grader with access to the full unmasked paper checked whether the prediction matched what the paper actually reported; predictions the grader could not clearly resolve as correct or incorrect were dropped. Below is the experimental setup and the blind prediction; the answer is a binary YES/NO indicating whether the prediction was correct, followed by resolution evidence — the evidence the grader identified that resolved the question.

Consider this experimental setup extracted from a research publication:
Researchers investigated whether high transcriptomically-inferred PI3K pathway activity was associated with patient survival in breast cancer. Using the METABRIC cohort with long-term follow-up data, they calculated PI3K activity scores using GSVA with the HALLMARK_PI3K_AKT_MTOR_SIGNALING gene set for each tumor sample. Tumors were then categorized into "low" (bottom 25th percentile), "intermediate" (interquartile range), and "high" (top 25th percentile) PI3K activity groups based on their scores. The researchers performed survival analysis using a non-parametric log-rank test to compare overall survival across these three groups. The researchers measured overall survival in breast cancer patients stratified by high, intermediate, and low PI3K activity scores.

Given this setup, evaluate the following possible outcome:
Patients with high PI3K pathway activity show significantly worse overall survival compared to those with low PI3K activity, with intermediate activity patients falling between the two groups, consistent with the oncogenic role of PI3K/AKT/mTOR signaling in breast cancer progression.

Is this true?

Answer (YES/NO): YES